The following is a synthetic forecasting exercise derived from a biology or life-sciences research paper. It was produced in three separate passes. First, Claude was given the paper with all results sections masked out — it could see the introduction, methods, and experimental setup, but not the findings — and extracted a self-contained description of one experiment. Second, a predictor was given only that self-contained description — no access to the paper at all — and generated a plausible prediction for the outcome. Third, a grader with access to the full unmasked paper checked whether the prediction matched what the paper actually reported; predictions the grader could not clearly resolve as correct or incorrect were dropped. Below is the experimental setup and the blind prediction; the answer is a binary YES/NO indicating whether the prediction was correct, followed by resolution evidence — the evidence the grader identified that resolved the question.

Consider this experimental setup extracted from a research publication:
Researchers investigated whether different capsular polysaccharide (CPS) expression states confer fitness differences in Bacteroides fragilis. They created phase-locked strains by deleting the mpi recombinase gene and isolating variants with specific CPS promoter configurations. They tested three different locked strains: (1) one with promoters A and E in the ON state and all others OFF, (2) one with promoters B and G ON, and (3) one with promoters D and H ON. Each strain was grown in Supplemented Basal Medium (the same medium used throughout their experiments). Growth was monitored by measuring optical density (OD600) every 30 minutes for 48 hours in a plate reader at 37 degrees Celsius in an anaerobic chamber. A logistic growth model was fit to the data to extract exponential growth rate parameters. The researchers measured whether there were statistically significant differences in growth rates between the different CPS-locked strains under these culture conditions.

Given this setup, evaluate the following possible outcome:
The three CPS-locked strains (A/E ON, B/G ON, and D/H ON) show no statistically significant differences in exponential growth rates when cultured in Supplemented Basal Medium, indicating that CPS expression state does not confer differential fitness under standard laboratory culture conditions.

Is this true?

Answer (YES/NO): YES